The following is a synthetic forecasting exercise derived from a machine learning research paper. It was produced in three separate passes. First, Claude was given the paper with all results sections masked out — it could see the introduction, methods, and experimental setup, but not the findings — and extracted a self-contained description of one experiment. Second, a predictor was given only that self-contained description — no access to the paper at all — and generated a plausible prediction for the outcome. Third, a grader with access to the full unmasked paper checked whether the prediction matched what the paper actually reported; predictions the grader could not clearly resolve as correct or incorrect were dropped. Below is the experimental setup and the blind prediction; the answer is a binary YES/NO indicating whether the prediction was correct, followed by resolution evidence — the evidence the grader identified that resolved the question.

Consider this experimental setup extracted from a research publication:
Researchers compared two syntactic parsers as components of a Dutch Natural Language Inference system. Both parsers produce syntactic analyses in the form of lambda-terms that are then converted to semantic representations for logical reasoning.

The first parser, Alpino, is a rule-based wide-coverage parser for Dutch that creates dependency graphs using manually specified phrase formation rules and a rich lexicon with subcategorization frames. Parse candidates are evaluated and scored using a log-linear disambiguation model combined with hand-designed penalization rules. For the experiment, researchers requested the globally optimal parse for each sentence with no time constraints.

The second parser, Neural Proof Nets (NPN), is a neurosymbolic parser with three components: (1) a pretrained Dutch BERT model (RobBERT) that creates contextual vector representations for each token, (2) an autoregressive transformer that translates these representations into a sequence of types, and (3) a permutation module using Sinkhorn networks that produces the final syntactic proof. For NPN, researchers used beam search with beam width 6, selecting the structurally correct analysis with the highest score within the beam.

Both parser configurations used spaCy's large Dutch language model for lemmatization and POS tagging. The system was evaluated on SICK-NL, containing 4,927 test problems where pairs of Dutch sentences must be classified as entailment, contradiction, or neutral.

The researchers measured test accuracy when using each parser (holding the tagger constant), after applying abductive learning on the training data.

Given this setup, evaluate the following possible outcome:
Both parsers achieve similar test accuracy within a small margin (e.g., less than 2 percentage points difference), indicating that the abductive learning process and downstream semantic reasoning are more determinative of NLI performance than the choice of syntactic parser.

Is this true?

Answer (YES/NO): NO